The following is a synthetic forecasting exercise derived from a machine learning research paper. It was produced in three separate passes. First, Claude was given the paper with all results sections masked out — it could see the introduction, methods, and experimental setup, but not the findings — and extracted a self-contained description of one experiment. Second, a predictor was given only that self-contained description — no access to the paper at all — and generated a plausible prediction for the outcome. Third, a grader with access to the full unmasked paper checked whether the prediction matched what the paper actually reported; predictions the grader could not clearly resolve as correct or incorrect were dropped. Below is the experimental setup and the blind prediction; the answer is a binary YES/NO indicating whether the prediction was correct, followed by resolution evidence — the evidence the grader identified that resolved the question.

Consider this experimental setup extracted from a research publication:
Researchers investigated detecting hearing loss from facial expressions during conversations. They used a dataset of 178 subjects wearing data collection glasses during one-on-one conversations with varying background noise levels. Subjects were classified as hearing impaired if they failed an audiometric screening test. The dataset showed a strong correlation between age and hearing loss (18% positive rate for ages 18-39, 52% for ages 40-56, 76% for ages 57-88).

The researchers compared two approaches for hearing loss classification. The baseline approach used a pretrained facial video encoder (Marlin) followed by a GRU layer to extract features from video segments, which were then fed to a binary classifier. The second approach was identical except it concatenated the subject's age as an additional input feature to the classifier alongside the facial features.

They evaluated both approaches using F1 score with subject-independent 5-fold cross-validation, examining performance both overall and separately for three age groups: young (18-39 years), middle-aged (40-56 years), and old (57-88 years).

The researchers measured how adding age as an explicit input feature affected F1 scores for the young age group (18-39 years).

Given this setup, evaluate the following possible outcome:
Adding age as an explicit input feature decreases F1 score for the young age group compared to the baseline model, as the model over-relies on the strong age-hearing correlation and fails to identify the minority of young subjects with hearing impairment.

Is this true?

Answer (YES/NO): YES